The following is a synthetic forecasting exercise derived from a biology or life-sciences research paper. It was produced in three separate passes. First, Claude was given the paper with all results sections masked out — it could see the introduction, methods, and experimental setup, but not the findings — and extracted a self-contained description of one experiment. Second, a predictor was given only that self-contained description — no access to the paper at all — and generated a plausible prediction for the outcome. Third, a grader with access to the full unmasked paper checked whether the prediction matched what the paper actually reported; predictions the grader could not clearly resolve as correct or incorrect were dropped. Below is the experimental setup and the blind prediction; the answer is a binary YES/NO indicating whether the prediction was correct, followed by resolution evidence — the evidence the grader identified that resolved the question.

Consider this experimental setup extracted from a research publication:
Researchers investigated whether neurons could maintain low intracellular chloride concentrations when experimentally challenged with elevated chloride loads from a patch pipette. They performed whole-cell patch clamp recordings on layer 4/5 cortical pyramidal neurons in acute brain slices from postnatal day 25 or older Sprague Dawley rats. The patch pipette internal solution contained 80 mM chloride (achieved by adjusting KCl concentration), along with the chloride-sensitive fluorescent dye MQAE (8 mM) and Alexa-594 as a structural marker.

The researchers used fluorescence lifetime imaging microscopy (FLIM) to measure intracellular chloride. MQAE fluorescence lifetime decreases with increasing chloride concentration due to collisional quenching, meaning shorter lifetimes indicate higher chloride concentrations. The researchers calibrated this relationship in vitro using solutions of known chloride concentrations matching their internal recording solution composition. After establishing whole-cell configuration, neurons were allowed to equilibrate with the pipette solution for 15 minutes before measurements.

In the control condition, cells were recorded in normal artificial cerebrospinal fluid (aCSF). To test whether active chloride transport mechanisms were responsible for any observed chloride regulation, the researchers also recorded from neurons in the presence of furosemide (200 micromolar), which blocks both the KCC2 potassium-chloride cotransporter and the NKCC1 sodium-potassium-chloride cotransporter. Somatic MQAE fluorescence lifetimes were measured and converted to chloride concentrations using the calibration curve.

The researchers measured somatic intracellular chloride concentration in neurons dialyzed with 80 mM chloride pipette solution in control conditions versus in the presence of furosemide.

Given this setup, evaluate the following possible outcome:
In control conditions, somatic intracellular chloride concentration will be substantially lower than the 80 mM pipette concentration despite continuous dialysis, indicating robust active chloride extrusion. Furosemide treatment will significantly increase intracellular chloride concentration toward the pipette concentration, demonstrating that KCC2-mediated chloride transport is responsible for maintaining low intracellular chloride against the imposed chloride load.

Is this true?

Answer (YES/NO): YES